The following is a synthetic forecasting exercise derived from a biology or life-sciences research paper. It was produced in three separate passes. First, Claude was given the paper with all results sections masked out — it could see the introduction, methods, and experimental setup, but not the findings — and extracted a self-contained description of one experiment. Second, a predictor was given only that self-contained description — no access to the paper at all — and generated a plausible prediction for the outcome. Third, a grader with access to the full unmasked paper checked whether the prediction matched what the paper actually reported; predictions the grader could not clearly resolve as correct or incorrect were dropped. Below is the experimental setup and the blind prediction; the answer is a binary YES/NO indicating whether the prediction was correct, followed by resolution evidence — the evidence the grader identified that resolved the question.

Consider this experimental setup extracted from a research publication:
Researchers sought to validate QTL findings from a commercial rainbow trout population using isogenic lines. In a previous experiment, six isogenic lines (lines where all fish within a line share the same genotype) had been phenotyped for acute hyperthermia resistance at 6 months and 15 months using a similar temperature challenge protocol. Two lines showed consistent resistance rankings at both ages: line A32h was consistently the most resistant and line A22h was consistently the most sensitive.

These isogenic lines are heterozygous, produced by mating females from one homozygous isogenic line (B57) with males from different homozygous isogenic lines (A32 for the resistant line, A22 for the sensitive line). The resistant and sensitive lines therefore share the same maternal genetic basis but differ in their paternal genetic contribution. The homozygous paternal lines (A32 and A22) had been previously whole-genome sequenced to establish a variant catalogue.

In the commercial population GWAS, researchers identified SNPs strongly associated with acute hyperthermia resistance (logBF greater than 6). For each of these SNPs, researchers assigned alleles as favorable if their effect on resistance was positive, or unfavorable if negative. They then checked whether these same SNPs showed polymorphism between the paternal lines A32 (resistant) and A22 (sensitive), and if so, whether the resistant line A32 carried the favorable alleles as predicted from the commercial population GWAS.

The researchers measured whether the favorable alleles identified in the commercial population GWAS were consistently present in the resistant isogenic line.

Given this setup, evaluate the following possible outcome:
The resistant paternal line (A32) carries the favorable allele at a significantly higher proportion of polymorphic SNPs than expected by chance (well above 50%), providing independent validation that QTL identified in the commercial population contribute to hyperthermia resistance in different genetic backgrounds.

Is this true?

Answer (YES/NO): YES